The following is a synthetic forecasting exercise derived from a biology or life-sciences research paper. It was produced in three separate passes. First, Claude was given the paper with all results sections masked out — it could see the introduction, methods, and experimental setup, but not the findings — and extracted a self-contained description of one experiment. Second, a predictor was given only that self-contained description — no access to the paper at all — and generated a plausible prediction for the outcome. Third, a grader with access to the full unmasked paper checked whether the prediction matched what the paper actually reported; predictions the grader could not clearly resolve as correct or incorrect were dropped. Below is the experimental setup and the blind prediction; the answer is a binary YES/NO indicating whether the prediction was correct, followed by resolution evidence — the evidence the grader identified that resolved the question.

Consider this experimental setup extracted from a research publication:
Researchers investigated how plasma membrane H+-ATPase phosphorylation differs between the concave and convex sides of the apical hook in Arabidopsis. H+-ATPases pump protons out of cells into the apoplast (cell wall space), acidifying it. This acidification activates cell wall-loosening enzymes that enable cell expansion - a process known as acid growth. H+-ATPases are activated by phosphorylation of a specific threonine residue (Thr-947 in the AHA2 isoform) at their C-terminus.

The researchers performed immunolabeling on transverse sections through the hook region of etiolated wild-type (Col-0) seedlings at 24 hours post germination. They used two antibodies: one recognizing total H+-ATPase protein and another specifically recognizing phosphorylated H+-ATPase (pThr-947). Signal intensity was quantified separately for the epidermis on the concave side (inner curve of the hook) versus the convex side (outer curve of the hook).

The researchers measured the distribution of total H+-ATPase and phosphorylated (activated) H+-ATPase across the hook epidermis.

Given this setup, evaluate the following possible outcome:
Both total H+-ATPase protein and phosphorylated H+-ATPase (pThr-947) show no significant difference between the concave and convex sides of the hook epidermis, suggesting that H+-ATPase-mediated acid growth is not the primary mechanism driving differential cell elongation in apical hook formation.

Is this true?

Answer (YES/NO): NO